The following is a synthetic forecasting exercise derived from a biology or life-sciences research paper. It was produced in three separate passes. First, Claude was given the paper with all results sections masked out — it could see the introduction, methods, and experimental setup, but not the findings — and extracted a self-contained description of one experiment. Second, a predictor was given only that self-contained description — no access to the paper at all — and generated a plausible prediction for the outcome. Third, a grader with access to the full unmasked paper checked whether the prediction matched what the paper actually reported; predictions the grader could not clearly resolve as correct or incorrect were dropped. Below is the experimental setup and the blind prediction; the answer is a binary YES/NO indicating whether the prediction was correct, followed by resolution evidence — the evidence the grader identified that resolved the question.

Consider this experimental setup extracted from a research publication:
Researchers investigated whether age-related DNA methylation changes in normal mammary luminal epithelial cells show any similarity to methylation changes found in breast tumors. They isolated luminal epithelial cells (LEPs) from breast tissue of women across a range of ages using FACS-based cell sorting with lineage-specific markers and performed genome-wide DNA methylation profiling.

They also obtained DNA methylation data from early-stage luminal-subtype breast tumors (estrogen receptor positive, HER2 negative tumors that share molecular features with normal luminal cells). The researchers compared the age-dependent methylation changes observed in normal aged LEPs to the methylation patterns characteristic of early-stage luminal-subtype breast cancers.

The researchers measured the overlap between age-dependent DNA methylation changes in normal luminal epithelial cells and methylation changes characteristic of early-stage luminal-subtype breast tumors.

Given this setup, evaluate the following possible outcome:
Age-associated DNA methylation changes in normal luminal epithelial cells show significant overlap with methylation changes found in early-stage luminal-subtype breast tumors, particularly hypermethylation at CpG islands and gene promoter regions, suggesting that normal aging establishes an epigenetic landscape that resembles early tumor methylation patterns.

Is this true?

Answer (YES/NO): NO